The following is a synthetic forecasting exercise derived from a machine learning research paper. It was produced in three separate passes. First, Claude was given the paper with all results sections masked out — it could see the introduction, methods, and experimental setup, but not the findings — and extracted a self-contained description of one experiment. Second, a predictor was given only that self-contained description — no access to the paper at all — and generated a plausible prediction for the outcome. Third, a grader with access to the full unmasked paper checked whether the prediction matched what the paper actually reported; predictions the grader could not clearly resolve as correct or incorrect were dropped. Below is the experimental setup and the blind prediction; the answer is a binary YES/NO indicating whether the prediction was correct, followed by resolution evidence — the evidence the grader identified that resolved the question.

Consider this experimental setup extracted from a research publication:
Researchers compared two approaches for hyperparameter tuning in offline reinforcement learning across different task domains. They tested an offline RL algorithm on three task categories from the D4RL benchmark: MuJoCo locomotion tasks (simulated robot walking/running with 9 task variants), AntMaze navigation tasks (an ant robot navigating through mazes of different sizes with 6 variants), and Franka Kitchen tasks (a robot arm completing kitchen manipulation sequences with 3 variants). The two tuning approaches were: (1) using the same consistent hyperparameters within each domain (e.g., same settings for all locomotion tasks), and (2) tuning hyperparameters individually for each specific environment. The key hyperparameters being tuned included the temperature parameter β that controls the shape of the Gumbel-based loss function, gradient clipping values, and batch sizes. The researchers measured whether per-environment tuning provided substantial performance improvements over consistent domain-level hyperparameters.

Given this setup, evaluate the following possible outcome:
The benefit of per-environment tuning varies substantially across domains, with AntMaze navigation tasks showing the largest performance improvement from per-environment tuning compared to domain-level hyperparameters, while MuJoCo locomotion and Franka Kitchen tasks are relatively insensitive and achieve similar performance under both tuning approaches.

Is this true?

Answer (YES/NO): NO